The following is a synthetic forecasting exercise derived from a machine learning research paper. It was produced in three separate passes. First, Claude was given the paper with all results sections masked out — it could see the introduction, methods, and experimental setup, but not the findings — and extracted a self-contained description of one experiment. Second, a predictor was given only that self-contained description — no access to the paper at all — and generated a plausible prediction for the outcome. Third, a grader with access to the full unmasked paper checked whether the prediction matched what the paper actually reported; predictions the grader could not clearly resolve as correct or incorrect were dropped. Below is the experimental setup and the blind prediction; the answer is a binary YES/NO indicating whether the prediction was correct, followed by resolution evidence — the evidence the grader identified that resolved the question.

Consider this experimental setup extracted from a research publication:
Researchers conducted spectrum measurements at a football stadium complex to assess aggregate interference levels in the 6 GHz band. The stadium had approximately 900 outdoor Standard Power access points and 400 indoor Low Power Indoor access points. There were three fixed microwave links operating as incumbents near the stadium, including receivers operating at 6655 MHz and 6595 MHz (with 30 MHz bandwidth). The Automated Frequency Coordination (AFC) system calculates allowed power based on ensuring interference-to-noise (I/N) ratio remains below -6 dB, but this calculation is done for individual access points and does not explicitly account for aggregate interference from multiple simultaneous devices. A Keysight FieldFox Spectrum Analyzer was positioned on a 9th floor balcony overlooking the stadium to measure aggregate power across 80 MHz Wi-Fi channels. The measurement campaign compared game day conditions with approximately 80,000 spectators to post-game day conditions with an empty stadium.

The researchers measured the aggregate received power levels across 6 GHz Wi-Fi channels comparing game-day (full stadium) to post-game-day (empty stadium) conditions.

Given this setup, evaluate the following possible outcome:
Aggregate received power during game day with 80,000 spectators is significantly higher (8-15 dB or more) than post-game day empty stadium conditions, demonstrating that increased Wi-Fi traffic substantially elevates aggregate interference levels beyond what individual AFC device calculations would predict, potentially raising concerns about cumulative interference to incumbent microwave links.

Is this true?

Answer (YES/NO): YES